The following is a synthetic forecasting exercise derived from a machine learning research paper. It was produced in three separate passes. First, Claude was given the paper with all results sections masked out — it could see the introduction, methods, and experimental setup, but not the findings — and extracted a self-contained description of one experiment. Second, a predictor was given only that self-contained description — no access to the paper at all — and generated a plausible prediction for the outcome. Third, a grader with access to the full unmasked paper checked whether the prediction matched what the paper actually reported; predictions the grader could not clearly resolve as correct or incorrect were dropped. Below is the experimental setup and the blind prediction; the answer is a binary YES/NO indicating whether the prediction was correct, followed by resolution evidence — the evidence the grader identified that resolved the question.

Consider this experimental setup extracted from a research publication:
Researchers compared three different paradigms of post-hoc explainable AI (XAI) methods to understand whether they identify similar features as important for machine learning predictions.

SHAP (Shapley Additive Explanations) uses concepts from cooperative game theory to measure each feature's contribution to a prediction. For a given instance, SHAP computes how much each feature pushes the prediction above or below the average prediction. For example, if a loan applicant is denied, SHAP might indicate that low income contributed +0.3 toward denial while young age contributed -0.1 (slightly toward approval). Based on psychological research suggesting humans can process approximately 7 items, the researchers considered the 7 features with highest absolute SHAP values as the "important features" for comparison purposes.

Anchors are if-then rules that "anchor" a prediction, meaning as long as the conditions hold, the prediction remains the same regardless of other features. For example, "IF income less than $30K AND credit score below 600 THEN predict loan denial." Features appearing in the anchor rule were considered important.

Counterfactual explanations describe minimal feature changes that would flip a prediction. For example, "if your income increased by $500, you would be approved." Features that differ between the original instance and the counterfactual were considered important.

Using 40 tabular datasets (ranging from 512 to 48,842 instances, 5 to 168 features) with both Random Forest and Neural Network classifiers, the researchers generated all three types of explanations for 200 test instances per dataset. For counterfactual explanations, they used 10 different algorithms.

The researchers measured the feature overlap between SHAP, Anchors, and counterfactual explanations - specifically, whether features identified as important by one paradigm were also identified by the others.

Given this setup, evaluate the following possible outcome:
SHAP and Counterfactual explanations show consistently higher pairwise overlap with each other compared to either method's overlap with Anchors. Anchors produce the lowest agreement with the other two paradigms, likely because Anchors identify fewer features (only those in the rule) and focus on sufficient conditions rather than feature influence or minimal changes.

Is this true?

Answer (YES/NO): NO